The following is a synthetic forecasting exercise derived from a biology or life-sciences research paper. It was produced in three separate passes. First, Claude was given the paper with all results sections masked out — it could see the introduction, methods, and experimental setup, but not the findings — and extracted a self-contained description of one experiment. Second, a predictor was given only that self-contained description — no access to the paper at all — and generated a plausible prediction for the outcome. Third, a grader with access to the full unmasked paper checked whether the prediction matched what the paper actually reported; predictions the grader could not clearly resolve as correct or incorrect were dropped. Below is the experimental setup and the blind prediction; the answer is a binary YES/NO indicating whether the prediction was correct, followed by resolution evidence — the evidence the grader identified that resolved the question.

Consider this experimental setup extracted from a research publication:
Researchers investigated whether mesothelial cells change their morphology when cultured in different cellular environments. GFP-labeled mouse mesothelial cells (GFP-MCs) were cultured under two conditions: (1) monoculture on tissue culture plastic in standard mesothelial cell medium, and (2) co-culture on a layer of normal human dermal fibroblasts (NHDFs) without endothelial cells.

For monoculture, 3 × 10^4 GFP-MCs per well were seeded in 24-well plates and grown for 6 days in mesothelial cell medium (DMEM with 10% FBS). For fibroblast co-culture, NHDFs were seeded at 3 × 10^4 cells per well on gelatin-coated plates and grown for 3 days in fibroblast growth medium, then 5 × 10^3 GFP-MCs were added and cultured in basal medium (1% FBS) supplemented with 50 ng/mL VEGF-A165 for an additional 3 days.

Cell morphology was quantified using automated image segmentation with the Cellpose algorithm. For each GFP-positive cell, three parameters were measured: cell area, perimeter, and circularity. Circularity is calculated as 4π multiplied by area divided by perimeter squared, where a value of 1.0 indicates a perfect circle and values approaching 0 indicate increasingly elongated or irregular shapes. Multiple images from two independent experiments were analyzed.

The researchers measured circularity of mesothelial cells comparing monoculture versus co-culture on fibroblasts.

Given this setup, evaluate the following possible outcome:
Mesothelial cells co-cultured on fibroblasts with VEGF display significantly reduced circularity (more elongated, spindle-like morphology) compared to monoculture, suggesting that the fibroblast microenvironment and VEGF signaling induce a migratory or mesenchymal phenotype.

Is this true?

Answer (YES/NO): YES